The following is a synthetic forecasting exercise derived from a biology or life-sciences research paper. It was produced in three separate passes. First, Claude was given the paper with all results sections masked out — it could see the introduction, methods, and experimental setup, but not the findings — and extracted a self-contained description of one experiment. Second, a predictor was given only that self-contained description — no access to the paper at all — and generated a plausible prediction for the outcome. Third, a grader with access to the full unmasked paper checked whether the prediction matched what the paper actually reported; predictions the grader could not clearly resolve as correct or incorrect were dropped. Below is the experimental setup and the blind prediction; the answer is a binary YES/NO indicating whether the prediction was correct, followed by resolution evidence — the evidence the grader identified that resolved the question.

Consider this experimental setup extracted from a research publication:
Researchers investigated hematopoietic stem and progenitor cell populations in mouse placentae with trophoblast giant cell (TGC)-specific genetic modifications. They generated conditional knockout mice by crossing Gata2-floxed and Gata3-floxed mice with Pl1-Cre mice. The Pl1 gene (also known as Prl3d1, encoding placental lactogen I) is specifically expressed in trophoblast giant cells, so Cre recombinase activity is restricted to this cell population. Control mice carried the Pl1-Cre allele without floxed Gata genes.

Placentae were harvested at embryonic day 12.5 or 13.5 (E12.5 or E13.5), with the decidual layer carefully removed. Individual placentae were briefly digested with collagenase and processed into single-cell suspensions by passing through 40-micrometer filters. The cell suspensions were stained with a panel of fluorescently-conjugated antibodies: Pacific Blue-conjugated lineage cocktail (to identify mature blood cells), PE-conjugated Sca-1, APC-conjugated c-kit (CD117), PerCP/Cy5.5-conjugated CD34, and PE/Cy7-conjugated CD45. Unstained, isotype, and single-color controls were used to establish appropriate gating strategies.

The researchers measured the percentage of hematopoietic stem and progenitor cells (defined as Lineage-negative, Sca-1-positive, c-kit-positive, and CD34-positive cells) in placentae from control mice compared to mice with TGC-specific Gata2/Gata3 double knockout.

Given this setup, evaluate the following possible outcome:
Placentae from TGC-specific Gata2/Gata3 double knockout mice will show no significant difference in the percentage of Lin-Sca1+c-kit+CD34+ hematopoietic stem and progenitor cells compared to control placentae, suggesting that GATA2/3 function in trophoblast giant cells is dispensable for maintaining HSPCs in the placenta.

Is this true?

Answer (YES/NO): NO